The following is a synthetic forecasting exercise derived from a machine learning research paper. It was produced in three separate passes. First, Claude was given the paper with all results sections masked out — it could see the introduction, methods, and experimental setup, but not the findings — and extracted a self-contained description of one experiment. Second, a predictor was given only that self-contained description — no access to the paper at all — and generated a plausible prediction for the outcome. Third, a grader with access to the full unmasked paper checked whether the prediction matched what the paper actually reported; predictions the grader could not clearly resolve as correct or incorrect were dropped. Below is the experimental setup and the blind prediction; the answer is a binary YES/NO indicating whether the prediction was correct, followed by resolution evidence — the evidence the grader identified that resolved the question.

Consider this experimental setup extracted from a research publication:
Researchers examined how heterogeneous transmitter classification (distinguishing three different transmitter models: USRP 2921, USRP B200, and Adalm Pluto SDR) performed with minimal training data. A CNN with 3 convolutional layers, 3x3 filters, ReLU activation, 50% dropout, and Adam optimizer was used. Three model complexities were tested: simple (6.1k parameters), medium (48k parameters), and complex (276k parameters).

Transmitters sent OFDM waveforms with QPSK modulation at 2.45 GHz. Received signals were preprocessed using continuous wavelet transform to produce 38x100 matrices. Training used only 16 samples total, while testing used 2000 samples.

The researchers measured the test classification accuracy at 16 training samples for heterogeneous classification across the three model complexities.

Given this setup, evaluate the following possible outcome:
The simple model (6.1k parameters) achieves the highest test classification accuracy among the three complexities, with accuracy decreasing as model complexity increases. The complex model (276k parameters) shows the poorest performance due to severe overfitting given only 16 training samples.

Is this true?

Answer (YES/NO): NO